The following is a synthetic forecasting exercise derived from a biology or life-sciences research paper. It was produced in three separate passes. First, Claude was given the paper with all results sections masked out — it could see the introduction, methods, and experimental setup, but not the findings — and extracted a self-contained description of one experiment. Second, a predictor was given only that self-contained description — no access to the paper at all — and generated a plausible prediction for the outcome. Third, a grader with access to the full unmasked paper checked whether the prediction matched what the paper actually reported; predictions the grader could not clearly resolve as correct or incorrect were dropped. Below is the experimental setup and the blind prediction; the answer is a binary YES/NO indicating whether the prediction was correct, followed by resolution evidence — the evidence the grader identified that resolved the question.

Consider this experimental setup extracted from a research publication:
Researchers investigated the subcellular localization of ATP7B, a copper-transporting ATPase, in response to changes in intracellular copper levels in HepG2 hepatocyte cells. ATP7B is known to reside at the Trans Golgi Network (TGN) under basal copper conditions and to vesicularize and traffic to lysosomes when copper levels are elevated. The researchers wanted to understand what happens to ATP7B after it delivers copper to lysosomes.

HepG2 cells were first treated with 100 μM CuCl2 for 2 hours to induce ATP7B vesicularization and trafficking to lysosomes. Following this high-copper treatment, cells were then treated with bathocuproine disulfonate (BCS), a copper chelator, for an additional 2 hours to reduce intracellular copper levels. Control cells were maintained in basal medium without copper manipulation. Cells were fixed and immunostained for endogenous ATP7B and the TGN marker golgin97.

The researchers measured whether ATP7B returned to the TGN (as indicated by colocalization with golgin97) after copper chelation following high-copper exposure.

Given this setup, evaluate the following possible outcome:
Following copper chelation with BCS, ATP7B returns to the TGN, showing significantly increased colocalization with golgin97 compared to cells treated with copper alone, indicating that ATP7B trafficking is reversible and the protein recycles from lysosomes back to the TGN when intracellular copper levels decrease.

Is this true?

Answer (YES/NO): YES